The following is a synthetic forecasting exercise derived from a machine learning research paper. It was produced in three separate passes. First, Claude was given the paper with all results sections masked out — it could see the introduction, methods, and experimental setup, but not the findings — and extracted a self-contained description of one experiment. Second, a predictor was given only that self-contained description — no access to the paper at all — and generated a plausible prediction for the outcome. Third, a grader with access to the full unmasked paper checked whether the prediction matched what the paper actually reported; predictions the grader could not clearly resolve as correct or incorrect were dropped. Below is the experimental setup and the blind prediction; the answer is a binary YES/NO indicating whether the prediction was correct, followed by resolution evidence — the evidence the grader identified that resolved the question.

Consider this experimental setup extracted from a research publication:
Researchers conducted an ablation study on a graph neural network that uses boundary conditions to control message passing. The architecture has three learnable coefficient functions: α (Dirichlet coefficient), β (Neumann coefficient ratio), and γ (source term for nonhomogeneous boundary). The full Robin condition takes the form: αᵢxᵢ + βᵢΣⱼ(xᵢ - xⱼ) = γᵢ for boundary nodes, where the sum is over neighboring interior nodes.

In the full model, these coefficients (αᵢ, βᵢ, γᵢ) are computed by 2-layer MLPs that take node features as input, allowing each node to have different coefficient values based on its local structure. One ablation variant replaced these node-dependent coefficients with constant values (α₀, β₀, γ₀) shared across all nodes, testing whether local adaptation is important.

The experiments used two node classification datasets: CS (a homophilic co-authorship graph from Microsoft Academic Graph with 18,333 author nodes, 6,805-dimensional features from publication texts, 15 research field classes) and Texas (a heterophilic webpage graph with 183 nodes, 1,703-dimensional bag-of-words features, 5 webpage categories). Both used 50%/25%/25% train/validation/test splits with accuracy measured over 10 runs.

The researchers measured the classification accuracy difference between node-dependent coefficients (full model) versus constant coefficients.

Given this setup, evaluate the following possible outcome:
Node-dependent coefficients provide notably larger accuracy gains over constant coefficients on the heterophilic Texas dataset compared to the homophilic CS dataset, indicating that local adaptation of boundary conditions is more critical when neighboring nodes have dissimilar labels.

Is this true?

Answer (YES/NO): NO